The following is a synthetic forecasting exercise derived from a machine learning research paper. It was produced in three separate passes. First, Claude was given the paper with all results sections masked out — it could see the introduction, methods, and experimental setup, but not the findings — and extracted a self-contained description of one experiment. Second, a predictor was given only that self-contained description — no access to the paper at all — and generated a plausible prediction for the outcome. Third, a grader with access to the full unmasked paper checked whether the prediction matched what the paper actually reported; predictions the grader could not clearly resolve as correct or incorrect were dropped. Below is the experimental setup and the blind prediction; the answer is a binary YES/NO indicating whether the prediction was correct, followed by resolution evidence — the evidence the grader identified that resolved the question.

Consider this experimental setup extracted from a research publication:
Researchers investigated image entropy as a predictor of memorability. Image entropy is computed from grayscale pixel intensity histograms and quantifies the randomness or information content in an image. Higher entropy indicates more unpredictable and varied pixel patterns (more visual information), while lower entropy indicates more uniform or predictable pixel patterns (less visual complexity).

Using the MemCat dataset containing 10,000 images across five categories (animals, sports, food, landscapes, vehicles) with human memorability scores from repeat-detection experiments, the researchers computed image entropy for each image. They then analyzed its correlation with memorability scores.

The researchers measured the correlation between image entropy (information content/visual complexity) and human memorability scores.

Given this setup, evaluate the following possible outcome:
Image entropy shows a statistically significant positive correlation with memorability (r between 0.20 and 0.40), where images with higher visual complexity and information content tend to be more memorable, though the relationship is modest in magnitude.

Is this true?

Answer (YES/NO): NO